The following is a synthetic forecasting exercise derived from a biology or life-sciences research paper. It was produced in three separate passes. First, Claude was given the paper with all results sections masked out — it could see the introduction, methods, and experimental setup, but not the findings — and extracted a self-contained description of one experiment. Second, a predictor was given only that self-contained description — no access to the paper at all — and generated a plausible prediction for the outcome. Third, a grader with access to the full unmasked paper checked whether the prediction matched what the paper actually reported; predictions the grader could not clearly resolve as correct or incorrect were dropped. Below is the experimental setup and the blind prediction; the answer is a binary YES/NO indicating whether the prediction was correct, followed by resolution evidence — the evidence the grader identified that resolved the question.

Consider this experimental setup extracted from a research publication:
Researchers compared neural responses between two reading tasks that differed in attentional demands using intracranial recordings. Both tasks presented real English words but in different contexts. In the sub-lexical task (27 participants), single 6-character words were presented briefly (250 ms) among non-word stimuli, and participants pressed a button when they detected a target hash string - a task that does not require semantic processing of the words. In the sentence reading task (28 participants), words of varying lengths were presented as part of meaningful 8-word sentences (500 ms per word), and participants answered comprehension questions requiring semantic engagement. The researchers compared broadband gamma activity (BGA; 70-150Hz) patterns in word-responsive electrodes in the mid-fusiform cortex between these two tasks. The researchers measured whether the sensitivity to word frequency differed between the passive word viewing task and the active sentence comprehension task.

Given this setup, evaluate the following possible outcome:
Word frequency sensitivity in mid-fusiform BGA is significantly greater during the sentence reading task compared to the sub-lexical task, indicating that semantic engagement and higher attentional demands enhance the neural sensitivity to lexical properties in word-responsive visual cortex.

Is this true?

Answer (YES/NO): NO